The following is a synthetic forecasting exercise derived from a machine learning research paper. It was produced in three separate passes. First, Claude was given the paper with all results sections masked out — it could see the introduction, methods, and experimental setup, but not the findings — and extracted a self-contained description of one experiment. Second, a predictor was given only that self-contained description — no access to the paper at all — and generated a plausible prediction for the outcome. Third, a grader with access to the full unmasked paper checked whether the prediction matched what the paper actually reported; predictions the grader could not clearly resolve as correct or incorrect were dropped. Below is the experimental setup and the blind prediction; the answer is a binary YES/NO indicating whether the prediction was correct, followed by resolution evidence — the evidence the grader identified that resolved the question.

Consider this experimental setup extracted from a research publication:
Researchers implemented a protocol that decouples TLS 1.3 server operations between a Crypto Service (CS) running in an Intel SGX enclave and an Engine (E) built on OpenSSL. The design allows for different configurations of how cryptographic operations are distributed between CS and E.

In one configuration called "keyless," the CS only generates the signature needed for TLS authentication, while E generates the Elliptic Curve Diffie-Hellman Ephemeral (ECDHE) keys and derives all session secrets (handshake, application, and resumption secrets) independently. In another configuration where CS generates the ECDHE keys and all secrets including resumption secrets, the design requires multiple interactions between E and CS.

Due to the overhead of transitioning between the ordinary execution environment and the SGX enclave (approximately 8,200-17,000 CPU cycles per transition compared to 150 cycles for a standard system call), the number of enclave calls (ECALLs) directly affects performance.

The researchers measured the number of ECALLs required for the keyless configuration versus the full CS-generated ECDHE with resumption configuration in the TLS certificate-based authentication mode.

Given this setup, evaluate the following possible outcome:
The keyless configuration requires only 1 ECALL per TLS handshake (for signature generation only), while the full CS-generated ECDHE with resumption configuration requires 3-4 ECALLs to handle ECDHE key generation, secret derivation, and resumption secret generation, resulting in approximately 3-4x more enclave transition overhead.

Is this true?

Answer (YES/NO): YES